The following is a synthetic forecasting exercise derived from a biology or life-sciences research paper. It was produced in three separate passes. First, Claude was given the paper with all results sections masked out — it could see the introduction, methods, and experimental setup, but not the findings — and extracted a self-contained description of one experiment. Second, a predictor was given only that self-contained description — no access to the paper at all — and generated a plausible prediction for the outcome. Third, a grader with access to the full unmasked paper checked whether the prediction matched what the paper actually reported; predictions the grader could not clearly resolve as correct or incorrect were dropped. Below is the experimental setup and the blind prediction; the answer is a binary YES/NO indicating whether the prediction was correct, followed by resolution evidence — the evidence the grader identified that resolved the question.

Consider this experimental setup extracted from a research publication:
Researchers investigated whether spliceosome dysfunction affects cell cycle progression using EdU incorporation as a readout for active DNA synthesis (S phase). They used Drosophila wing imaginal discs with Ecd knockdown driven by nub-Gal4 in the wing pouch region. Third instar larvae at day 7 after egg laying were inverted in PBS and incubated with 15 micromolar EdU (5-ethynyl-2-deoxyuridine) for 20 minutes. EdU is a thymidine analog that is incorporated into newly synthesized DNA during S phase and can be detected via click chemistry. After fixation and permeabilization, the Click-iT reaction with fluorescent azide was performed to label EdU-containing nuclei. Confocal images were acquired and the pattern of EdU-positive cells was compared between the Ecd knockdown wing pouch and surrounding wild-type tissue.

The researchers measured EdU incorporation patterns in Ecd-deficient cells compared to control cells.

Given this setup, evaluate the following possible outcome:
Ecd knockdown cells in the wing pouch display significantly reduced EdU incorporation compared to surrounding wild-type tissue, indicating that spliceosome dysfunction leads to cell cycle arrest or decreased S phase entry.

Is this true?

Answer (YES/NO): YES